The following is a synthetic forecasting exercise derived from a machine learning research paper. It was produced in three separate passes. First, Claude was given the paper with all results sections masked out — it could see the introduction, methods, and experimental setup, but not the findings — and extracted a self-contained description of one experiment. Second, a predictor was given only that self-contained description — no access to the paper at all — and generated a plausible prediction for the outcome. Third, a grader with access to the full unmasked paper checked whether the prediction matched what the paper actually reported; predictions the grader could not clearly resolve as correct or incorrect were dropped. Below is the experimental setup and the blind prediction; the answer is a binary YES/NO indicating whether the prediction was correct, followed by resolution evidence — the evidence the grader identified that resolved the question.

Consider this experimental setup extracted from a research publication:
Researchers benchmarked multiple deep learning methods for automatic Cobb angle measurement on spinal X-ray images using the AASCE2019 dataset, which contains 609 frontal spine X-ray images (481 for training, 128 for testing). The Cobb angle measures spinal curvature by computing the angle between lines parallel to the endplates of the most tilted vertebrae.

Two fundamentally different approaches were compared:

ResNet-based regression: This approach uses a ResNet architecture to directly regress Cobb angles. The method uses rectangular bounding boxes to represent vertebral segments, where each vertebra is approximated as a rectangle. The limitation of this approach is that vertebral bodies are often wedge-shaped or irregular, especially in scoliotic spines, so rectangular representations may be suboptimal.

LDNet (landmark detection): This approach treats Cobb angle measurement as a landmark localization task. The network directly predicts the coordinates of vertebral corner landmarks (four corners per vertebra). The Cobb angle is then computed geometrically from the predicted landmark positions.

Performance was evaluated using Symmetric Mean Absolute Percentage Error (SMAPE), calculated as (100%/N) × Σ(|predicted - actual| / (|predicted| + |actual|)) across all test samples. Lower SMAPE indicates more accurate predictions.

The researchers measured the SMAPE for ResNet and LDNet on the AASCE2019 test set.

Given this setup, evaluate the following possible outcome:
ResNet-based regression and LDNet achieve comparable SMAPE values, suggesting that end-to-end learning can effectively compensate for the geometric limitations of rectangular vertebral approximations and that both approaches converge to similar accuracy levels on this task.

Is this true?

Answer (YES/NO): YES